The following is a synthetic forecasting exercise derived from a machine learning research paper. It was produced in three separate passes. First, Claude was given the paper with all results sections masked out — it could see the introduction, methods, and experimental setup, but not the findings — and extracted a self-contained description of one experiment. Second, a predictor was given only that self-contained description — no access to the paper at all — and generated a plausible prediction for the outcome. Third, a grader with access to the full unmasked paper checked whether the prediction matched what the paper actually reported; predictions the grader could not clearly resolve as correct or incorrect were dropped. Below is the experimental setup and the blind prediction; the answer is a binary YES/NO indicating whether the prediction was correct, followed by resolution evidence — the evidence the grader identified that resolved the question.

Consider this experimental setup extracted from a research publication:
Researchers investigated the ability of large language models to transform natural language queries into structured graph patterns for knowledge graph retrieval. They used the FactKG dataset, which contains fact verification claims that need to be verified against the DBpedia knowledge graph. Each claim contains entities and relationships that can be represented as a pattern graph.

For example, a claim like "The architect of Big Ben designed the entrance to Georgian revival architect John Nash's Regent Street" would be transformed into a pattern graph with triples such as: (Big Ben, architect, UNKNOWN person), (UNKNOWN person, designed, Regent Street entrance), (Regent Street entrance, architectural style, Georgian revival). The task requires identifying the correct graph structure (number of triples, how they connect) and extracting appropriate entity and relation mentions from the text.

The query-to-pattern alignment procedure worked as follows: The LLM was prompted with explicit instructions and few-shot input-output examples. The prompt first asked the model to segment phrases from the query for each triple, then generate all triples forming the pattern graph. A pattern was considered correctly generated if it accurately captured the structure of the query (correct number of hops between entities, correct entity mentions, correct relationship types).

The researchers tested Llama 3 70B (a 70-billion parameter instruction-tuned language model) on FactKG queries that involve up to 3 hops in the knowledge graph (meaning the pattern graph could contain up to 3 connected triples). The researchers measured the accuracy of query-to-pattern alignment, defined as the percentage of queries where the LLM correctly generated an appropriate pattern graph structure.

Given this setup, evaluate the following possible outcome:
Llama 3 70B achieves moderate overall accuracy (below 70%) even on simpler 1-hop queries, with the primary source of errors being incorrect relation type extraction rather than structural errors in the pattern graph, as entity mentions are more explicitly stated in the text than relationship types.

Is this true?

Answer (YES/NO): NO